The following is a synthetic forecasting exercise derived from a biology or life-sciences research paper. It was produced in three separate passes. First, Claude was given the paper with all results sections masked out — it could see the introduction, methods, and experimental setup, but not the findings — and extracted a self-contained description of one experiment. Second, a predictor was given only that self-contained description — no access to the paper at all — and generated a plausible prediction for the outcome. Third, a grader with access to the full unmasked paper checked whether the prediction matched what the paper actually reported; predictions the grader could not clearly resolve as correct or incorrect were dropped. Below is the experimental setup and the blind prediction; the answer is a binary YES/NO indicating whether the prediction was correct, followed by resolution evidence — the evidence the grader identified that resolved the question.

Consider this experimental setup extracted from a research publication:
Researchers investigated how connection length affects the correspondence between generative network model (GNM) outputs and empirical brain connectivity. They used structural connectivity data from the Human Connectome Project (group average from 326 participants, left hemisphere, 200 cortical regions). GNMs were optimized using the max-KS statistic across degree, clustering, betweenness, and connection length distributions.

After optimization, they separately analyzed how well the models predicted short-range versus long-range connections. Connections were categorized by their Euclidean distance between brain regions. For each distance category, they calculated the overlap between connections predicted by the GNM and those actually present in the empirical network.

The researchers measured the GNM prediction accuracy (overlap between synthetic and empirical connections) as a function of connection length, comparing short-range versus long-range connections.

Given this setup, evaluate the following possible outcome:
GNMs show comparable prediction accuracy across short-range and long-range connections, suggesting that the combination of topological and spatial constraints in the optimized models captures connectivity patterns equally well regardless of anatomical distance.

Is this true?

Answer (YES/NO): NO